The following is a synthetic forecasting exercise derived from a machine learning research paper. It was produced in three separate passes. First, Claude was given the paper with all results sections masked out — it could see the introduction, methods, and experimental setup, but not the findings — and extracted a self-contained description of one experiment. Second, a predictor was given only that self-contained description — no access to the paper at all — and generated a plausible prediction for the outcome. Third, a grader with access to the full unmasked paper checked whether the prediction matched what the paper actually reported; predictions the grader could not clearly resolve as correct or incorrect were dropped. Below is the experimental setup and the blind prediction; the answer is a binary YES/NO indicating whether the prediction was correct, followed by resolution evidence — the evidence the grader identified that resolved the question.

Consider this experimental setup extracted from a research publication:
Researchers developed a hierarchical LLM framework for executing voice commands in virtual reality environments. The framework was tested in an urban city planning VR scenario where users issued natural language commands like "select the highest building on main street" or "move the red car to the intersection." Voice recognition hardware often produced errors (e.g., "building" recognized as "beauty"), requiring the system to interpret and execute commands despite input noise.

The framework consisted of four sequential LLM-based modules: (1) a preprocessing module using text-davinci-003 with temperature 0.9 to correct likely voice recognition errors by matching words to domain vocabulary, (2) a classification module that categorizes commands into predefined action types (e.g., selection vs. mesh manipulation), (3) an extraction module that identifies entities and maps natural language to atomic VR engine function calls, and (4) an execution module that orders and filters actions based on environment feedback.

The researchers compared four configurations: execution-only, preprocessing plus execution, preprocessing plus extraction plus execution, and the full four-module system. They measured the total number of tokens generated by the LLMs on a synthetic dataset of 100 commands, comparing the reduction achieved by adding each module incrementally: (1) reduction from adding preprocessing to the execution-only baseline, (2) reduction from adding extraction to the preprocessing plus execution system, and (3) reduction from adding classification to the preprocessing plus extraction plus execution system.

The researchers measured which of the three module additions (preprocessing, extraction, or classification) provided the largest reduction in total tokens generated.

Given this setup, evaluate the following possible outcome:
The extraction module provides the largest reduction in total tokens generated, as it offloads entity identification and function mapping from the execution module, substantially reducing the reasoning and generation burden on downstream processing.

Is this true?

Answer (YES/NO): NO